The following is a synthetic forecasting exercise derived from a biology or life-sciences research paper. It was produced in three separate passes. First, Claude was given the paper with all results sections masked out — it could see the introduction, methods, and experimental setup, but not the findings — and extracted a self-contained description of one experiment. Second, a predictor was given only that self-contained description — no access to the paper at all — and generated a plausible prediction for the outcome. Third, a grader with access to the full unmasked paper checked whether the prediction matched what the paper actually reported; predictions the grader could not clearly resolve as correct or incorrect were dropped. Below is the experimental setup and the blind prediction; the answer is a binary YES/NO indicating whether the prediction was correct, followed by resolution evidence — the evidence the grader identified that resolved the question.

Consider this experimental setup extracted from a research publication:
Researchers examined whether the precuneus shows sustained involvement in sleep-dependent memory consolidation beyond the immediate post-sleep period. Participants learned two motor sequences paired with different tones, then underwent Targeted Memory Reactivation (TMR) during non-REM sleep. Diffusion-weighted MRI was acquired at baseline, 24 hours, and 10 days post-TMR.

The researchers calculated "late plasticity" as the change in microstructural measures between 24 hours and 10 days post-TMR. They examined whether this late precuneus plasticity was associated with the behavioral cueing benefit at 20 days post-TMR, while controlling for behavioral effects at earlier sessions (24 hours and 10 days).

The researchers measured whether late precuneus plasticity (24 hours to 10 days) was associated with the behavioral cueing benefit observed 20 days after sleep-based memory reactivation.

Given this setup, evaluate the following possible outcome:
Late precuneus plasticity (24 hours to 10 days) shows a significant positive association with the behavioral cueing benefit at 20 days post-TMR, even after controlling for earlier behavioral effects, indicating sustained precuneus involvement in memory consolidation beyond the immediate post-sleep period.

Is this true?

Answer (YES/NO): YES